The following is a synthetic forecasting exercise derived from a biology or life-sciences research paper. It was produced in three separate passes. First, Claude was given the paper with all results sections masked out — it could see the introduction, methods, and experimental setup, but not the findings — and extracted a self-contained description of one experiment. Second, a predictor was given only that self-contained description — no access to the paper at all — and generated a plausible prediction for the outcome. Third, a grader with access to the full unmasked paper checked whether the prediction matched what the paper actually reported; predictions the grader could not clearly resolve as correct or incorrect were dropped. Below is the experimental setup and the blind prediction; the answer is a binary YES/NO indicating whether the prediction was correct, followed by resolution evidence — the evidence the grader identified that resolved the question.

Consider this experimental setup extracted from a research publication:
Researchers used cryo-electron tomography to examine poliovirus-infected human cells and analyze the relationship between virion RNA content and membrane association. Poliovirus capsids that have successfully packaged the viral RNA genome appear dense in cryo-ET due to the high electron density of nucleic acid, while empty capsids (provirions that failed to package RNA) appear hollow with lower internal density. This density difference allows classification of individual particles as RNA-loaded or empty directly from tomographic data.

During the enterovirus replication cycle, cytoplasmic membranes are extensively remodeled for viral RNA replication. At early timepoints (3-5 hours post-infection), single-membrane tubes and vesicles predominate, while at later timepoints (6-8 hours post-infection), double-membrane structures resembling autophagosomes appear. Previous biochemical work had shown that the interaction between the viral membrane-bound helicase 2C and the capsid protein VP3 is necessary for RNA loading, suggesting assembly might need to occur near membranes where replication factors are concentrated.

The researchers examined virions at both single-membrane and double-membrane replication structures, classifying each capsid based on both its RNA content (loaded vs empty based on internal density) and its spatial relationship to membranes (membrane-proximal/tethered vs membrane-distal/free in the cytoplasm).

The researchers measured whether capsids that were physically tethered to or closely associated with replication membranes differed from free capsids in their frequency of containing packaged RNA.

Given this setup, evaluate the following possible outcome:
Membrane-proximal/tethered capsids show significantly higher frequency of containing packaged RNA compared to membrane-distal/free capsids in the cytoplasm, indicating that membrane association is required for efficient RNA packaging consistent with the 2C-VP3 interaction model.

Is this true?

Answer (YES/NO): YES